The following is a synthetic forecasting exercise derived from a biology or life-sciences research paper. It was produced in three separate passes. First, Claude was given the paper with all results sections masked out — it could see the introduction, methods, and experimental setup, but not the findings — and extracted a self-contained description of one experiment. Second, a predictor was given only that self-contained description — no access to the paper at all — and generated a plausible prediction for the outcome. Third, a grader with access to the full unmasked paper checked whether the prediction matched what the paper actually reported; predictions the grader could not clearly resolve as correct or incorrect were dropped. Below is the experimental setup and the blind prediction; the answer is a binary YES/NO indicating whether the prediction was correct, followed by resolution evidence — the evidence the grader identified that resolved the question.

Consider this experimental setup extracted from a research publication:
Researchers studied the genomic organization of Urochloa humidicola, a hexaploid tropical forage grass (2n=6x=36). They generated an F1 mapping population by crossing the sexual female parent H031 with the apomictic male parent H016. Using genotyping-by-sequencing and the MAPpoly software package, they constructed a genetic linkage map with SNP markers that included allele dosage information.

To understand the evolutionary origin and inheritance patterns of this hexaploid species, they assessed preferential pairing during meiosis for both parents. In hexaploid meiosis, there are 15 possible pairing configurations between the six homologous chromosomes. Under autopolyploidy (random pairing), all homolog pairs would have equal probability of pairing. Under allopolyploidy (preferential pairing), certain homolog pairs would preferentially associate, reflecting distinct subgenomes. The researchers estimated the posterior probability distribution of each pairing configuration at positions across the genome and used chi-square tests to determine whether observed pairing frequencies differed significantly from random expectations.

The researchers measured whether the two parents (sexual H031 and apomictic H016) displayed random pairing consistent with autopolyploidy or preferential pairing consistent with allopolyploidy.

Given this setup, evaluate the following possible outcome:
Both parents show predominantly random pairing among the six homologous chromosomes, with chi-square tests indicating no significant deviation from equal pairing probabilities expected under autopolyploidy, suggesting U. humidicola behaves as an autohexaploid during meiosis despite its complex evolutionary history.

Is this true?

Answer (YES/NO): NO